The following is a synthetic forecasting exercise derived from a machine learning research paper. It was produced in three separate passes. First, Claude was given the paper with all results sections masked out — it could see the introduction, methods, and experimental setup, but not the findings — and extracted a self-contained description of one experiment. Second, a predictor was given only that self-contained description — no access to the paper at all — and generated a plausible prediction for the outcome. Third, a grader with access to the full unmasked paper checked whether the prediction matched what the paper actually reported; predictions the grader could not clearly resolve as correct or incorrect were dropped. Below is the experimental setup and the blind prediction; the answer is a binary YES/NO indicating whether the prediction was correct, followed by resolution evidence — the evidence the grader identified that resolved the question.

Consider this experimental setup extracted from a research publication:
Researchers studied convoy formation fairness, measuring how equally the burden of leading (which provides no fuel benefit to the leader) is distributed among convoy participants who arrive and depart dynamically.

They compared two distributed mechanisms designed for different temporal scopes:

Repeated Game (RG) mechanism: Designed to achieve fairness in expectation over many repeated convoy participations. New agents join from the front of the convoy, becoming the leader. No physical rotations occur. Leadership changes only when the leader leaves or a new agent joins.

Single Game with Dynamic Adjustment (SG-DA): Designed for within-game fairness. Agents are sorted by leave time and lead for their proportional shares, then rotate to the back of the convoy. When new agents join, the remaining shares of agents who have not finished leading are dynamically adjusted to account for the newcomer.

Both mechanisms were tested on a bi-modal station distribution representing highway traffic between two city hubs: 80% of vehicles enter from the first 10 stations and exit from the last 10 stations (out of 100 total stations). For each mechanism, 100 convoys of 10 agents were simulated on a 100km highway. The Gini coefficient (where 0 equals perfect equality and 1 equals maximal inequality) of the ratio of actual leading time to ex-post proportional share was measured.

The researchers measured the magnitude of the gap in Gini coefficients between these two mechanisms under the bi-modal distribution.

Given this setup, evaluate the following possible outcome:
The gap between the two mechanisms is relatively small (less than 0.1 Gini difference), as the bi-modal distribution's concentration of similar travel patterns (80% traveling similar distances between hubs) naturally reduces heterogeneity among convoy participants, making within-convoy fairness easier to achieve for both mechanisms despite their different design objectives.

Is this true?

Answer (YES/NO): NO